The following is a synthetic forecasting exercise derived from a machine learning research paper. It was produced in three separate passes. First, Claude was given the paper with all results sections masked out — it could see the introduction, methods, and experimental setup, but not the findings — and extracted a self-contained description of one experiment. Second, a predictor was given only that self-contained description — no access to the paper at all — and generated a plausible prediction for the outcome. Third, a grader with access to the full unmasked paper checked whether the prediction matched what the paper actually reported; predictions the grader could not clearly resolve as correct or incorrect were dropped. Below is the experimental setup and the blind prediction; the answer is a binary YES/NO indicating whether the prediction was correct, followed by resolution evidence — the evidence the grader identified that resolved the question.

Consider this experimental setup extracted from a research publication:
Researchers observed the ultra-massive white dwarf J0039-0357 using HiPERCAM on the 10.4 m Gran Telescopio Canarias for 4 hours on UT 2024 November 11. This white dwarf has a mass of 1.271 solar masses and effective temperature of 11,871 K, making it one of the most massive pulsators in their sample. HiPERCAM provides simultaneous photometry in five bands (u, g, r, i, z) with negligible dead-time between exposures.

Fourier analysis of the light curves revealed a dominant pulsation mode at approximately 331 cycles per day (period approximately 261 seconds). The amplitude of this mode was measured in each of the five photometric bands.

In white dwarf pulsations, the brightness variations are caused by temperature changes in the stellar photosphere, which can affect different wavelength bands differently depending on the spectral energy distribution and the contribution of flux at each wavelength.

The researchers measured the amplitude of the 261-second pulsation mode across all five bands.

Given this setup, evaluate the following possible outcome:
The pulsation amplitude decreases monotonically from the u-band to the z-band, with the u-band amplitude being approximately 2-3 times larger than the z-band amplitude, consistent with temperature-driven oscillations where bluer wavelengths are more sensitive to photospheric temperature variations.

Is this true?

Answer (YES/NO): NO